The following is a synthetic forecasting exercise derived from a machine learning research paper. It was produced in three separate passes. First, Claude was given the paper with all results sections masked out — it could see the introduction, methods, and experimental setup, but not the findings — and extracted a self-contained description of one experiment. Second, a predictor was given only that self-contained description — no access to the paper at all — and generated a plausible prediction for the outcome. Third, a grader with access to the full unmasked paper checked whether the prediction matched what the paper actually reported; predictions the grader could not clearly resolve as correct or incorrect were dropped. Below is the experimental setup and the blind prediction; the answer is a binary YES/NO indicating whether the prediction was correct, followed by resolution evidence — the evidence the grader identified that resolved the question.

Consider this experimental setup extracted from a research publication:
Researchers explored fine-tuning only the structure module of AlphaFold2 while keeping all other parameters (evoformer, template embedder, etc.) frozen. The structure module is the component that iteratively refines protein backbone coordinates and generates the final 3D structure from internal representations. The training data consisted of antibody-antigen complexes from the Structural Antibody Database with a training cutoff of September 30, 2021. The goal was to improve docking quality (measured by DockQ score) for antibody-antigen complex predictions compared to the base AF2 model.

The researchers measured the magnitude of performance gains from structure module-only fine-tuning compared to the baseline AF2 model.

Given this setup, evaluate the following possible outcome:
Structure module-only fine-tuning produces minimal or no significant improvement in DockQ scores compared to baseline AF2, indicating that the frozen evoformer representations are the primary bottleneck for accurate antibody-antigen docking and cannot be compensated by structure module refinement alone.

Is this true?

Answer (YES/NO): YES